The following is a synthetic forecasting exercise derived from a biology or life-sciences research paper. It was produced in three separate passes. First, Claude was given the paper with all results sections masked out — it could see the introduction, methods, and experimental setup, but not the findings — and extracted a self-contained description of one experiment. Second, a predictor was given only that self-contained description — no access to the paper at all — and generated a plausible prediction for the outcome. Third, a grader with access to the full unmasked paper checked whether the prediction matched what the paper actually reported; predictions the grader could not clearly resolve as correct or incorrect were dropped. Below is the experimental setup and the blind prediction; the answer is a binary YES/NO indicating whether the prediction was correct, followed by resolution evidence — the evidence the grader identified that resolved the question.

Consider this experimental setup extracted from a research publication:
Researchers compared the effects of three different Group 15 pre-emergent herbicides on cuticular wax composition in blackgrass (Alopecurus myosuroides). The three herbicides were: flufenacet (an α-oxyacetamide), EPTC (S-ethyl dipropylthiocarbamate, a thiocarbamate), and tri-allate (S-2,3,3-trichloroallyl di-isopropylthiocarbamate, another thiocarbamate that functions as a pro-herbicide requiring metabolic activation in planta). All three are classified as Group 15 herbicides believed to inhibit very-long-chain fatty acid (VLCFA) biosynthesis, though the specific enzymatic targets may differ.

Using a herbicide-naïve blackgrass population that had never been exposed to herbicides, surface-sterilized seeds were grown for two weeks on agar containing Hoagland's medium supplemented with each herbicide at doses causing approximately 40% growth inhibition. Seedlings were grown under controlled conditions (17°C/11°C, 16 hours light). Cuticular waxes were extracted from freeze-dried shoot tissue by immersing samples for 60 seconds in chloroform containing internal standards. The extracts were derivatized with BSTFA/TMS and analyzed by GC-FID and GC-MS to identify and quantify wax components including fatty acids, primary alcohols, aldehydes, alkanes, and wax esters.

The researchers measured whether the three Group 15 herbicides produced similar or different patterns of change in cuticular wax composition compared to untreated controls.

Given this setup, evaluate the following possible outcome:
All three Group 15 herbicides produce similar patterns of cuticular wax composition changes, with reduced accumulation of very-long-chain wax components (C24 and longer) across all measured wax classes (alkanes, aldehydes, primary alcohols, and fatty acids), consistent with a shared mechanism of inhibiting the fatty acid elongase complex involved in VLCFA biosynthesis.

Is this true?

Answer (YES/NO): NO